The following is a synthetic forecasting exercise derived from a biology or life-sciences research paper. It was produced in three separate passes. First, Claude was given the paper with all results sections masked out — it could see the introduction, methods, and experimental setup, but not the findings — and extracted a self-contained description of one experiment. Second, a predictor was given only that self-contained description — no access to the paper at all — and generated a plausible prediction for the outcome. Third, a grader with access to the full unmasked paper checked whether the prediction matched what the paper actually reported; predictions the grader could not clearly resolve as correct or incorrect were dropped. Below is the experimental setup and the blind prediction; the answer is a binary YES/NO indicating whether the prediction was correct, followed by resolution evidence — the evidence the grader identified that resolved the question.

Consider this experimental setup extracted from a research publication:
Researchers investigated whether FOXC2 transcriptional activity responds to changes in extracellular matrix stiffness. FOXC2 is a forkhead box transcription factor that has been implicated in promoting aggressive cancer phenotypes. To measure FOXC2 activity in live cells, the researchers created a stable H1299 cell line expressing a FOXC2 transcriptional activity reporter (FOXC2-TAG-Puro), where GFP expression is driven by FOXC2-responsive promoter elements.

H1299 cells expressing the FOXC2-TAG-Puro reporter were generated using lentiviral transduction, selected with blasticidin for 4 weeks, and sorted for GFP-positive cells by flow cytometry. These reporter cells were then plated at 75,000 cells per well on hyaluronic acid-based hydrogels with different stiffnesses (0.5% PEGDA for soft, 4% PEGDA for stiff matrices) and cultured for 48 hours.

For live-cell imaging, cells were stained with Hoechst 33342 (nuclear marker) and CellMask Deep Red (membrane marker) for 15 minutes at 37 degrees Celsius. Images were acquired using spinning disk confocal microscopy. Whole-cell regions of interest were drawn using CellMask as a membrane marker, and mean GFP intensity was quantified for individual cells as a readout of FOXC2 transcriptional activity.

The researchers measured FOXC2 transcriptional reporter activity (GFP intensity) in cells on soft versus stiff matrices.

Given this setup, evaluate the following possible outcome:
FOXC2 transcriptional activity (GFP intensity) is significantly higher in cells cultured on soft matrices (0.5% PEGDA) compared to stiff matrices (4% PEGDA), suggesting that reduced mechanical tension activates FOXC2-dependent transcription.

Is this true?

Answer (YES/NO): NO